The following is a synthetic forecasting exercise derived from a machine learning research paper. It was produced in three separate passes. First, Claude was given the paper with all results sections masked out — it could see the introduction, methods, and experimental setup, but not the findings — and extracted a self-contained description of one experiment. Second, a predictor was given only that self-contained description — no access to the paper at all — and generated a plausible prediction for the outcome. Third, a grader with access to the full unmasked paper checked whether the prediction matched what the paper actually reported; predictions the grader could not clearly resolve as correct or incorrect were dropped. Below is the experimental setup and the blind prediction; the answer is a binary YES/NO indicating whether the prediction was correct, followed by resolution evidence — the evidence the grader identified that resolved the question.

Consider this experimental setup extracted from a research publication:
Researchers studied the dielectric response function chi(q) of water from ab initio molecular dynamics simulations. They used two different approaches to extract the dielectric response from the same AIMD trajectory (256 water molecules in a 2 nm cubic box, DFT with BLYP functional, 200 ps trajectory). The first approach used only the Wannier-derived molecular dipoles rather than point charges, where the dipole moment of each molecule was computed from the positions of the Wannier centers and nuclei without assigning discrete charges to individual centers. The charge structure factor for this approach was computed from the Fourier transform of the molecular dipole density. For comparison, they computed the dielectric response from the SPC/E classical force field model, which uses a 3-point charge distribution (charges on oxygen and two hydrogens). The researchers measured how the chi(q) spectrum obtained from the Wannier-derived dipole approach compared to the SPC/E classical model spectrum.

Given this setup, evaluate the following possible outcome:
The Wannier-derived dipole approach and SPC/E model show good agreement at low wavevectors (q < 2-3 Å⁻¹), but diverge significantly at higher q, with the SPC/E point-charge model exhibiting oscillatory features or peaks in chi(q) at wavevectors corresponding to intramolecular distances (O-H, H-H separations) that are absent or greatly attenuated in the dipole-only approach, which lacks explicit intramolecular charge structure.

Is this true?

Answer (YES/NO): NO